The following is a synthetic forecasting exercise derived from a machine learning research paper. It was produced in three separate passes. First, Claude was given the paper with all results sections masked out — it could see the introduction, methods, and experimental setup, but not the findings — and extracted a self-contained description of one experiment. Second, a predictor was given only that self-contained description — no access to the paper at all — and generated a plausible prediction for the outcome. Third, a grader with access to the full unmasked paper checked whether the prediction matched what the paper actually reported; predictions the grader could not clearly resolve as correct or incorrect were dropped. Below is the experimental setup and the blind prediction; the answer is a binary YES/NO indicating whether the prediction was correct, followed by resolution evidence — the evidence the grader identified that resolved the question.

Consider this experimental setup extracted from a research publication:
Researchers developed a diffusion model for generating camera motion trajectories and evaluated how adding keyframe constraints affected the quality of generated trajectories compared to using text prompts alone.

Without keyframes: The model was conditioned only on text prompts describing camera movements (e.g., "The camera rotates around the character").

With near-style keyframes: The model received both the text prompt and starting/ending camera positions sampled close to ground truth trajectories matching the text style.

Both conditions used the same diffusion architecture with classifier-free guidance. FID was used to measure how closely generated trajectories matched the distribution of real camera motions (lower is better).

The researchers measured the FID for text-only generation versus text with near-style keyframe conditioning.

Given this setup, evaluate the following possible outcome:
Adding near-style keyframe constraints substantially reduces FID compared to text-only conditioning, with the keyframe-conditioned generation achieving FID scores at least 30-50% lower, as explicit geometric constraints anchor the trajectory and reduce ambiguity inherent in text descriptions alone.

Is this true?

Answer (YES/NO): YES